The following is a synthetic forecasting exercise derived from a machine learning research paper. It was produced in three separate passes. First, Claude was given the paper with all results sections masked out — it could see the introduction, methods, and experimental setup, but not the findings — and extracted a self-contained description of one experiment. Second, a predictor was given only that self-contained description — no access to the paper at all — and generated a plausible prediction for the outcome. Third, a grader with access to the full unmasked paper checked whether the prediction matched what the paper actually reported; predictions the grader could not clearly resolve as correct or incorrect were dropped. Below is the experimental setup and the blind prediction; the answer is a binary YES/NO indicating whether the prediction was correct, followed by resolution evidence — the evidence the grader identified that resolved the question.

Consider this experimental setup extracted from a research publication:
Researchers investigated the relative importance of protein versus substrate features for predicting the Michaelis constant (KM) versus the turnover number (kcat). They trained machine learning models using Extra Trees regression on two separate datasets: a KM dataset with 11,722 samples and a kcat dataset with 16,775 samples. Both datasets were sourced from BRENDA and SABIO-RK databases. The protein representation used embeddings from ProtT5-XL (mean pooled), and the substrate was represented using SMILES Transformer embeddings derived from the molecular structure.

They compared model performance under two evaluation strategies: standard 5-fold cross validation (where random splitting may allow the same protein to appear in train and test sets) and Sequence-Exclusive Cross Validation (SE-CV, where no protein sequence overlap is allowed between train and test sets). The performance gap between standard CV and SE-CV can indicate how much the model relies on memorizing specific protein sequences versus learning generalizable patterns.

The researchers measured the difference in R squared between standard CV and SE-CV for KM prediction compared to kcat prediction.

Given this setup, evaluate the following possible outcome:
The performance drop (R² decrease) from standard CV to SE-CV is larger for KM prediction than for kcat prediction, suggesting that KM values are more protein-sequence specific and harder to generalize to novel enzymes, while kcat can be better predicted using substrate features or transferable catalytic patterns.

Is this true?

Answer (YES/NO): NO